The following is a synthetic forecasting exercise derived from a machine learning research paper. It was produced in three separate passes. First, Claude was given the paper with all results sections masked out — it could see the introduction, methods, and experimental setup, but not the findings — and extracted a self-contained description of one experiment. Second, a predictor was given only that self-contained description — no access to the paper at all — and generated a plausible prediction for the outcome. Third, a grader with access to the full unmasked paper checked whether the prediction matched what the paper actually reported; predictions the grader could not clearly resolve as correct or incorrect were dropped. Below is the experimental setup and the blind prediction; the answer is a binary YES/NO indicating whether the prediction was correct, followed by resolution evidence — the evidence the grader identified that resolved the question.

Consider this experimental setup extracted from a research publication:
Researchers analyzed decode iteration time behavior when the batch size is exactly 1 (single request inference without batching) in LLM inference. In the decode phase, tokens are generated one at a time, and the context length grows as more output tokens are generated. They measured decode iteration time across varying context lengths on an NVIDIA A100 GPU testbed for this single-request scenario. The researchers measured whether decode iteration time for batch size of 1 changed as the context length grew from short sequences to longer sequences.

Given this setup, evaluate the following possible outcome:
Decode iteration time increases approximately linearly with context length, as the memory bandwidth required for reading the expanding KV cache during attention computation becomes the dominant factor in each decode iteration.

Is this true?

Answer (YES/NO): NO